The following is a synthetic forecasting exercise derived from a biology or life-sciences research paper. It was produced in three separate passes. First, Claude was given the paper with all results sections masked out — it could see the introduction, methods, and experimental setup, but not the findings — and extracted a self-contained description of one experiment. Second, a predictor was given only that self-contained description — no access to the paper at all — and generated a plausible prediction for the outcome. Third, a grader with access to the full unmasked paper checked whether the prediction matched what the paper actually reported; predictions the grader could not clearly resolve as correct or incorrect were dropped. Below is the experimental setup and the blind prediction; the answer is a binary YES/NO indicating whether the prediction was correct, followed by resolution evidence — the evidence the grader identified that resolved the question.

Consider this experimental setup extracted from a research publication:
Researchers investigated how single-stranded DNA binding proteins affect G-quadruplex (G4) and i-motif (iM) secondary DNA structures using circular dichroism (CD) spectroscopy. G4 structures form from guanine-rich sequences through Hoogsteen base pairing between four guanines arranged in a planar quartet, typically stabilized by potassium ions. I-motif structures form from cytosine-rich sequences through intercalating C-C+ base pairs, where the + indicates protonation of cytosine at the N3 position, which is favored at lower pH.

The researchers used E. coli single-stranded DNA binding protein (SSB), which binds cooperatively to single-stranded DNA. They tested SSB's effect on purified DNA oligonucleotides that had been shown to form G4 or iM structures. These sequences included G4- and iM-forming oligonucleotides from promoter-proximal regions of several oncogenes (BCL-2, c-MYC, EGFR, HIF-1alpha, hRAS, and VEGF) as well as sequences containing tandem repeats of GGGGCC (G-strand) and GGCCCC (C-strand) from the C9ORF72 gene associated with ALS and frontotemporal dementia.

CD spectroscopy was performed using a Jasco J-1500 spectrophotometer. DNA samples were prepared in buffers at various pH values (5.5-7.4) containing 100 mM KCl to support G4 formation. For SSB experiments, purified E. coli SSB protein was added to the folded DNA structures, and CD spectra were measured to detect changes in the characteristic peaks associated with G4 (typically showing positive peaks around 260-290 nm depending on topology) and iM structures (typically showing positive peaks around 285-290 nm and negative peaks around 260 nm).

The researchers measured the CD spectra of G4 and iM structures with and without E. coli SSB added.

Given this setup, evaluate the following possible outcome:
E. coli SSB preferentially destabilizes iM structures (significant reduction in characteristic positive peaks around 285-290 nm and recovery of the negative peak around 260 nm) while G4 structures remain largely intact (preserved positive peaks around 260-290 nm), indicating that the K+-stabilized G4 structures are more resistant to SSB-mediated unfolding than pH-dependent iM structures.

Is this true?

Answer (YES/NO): NO